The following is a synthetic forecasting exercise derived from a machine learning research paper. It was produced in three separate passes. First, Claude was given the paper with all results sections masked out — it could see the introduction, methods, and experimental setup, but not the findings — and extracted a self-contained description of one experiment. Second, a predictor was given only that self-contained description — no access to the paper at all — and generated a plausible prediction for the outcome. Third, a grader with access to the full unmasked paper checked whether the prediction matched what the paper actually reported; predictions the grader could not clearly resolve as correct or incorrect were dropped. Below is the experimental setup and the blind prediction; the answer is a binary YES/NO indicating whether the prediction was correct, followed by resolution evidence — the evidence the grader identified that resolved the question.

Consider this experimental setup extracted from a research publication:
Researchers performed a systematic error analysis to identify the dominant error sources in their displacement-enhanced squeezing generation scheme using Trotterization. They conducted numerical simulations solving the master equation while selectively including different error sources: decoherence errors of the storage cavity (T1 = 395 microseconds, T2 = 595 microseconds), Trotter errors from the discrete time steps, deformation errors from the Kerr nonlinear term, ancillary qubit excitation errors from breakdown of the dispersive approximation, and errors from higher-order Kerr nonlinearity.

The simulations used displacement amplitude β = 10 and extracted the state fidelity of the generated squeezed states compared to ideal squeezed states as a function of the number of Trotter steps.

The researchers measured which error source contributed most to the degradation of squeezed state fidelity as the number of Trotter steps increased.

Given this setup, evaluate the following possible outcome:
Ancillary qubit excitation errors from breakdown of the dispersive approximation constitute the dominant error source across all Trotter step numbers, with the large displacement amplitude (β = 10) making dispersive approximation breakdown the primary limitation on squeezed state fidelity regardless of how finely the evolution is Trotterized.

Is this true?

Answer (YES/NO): NO